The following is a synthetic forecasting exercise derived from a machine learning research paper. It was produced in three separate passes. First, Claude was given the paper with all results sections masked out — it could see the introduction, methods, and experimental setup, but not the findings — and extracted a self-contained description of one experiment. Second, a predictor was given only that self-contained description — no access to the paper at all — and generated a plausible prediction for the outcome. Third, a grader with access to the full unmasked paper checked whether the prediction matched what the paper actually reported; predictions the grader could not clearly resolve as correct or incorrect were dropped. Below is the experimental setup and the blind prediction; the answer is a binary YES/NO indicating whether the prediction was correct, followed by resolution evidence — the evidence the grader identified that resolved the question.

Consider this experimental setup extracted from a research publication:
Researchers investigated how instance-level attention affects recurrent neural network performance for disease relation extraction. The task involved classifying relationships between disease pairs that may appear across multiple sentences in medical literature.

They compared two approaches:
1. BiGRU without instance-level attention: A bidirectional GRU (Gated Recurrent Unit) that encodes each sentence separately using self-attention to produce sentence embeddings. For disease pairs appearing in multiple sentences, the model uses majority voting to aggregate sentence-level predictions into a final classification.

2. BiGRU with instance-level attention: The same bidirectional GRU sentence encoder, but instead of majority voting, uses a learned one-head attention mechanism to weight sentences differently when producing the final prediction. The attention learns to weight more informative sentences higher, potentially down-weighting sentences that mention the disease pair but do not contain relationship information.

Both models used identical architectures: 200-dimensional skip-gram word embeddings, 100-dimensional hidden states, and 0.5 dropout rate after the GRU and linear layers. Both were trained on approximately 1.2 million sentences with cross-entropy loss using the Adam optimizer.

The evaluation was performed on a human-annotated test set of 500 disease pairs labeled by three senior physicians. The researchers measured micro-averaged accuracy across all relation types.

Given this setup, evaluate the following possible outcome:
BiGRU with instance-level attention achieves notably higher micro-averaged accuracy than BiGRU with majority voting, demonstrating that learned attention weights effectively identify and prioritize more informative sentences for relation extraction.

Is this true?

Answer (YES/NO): NO